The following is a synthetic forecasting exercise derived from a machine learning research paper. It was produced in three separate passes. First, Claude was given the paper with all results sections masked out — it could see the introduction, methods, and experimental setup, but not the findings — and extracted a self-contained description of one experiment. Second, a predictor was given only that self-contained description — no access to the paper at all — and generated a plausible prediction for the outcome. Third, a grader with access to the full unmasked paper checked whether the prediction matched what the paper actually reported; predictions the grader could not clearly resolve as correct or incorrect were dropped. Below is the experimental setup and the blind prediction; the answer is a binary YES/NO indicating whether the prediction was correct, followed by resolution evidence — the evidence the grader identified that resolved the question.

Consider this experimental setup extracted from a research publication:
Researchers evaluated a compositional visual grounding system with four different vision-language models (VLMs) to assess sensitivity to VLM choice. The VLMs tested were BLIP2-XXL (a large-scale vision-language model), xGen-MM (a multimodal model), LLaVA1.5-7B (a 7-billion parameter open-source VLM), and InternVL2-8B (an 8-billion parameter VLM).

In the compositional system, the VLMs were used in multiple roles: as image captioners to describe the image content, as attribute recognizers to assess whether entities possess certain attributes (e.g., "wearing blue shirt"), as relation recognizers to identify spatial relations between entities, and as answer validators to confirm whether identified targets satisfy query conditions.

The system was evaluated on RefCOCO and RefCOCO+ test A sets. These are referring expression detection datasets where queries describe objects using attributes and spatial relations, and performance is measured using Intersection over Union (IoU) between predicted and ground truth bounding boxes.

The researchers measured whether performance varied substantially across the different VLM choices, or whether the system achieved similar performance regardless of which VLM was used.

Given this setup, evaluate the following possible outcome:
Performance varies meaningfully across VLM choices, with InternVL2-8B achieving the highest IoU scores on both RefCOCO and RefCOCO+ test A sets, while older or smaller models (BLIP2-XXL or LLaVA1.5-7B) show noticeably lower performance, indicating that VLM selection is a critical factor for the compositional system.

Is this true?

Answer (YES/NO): NO